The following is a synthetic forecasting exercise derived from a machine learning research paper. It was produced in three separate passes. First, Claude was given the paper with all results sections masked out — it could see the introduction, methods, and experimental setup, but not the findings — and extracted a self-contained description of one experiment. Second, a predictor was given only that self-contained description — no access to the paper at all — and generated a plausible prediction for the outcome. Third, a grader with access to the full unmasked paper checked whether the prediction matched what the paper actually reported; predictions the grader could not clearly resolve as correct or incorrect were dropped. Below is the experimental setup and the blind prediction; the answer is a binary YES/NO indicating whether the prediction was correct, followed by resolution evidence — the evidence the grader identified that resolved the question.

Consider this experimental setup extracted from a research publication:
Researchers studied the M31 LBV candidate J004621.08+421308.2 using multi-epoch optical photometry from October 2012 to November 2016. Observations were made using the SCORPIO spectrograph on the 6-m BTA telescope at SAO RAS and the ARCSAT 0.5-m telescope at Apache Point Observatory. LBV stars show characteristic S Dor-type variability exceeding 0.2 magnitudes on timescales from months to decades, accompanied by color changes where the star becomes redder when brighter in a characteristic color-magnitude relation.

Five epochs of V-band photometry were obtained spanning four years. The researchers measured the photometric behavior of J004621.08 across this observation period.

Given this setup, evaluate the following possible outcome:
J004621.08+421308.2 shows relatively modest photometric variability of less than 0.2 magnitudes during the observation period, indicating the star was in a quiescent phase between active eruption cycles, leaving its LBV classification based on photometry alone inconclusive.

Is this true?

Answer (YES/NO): NO